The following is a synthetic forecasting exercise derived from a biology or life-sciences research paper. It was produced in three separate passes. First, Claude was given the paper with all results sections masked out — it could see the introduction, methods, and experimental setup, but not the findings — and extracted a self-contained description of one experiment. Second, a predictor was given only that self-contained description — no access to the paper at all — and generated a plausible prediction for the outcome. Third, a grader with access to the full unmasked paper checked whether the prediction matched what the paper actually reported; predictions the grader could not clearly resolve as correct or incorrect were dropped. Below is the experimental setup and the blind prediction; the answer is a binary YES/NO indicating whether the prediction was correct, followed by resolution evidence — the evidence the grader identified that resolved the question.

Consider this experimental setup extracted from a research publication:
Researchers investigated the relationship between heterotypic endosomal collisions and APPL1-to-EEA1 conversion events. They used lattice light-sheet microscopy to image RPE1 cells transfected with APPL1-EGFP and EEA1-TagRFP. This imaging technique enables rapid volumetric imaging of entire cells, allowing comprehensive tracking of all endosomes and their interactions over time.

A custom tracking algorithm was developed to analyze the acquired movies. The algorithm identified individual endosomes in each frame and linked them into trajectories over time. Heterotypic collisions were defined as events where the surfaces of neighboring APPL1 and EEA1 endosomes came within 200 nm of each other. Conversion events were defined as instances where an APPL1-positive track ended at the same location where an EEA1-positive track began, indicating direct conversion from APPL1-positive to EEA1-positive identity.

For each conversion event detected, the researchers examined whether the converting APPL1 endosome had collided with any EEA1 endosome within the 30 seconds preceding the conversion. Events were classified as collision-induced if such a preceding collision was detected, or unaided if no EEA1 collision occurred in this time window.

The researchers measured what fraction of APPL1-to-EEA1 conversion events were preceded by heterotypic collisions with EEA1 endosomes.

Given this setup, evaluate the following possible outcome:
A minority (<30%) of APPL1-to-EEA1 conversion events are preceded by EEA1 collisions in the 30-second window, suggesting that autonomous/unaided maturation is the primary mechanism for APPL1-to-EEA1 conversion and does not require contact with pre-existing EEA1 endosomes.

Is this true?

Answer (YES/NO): NO